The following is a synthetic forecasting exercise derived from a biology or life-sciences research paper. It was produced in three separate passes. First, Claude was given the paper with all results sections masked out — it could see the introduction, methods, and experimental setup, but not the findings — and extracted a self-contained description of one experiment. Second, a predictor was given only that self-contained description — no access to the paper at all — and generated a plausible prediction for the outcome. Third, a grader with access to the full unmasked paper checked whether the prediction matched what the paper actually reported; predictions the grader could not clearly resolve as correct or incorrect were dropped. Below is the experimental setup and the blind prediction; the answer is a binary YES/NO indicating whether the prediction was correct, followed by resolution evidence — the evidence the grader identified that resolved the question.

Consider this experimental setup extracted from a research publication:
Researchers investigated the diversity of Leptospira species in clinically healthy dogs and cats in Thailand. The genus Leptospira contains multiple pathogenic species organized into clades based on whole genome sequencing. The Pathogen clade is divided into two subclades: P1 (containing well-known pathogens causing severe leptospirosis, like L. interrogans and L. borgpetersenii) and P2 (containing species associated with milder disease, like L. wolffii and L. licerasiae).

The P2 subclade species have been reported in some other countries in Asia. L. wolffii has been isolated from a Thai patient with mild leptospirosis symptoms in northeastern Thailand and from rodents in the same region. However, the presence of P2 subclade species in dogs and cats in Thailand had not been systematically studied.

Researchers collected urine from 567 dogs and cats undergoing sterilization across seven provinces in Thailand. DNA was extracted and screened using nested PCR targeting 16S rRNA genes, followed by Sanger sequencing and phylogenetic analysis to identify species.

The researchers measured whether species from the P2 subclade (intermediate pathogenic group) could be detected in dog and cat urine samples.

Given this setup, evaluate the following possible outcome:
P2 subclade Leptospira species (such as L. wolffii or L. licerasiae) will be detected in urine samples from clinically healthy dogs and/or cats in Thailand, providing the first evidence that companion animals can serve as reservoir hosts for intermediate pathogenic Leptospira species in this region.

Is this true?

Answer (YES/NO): NO